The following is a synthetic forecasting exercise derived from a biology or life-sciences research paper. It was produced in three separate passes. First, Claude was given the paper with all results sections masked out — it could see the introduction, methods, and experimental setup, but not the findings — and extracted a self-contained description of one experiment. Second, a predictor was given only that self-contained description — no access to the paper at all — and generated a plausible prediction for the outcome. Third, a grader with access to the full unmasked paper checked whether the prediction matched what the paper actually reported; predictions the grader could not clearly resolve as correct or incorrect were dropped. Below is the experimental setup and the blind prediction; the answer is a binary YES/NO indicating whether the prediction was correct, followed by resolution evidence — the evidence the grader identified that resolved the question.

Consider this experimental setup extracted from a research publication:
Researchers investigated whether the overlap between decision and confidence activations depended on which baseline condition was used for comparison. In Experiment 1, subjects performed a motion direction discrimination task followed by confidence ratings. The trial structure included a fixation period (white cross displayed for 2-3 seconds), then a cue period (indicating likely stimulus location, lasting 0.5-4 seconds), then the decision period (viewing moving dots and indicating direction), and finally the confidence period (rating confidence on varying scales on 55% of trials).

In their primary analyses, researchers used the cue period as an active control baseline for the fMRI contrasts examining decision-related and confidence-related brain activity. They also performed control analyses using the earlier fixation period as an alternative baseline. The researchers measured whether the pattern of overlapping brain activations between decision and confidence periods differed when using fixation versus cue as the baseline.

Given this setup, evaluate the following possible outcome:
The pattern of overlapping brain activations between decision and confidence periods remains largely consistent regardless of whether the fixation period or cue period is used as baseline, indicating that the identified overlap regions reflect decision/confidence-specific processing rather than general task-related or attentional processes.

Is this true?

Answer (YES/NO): YES